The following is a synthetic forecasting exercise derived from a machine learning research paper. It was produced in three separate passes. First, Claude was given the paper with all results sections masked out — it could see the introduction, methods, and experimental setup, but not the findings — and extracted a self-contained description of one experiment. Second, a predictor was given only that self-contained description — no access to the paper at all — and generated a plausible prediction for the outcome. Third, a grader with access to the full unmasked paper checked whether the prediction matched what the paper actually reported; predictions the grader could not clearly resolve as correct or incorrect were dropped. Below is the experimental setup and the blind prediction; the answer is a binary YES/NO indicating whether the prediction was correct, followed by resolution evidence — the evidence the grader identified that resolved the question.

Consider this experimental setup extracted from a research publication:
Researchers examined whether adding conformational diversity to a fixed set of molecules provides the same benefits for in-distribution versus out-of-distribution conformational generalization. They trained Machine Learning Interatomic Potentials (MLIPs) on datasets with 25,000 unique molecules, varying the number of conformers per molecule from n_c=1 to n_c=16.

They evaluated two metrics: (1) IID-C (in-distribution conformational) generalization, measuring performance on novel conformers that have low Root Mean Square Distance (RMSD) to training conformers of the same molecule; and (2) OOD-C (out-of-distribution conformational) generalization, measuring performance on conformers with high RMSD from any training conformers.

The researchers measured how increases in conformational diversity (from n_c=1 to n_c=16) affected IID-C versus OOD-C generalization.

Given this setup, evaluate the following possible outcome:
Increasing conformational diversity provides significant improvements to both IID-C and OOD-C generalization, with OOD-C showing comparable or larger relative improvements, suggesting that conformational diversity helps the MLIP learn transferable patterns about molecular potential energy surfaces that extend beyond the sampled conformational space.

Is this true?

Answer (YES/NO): NO